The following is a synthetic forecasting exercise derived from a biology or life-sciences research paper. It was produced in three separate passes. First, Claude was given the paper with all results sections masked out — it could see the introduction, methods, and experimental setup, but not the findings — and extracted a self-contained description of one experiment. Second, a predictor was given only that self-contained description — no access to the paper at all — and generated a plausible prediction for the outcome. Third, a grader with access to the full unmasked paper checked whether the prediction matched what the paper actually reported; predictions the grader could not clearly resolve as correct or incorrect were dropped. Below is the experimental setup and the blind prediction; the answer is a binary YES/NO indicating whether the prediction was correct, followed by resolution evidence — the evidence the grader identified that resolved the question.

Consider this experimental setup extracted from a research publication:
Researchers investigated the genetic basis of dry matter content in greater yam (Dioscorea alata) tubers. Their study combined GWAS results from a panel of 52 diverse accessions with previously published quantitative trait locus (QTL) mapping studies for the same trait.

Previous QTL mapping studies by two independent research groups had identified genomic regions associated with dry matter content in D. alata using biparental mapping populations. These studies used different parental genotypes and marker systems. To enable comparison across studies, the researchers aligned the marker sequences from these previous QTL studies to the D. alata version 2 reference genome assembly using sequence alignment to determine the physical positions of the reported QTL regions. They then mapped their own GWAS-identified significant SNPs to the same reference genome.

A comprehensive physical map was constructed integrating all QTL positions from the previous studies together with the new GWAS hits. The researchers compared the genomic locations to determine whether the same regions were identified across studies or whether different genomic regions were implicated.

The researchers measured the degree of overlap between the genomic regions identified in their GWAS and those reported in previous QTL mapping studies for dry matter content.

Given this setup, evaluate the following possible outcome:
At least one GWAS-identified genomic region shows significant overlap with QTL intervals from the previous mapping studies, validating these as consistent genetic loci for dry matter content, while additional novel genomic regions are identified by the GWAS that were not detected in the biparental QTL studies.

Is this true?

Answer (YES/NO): NO